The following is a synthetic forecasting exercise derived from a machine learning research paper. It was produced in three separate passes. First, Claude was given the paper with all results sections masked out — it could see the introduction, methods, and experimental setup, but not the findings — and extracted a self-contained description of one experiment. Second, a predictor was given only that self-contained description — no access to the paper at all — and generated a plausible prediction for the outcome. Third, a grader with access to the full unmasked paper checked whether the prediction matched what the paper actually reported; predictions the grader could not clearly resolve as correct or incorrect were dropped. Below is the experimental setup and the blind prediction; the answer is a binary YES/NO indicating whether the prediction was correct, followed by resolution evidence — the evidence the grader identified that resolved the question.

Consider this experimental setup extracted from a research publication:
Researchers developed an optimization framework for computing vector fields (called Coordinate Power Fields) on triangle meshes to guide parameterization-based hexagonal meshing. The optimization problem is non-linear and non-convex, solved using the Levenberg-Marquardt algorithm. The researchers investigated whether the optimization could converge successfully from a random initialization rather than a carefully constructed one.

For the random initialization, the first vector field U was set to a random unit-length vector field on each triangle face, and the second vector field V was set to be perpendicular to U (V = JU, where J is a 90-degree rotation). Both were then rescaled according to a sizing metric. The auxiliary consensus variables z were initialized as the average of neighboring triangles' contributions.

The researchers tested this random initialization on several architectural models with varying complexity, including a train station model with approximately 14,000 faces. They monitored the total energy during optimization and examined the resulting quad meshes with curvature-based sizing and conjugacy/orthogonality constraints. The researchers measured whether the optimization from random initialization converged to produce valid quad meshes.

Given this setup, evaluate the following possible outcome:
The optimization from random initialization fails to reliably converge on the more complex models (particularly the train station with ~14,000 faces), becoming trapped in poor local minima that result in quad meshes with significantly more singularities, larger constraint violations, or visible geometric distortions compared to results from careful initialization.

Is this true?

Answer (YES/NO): NO